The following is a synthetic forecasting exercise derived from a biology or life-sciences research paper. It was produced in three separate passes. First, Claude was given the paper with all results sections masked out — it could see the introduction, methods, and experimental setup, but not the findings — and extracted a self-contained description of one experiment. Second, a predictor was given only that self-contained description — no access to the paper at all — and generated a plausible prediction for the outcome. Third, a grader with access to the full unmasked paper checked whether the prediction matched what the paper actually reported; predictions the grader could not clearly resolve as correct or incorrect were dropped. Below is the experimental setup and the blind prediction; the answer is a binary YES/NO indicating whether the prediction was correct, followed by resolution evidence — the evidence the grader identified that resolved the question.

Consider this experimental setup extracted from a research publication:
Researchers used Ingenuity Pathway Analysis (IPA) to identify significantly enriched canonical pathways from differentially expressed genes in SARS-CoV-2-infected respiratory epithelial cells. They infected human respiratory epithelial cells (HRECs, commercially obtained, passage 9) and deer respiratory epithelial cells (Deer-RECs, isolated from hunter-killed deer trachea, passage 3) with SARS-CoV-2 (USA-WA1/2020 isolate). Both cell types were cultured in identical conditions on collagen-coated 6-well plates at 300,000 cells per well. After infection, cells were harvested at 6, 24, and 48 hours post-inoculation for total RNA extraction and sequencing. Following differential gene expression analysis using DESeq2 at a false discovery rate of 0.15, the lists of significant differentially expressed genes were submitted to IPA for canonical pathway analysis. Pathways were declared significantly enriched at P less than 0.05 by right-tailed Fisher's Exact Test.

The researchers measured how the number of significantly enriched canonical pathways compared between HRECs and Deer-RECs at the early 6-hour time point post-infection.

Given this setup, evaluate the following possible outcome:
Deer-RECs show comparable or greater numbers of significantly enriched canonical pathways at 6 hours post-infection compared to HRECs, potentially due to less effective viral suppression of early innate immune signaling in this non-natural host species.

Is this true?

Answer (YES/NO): NO